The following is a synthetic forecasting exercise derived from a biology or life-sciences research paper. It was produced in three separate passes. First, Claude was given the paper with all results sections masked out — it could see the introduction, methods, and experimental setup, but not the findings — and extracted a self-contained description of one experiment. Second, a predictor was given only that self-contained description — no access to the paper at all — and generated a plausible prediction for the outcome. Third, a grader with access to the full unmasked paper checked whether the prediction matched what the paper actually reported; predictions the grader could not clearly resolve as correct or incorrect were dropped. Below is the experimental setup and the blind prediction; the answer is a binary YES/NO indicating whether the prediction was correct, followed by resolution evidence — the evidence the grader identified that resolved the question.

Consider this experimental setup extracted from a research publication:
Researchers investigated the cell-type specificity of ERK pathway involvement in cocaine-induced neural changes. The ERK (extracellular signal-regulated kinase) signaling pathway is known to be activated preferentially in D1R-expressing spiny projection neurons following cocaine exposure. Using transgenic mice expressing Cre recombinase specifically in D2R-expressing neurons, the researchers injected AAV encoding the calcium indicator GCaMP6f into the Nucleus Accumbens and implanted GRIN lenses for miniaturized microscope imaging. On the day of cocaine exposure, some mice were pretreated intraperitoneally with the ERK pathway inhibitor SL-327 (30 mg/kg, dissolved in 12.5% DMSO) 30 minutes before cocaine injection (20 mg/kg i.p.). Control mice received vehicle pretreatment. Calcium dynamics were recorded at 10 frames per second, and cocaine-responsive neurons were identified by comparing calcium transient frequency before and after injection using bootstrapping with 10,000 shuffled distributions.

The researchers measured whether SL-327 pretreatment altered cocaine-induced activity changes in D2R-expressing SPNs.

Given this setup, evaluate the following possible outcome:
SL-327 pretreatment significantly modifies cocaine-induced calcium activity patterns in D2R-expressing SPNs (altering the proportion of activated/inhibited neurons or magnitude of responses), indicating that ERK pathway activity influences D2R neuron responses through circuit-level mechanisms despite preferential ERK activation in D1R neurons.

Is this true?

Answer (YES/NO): NO